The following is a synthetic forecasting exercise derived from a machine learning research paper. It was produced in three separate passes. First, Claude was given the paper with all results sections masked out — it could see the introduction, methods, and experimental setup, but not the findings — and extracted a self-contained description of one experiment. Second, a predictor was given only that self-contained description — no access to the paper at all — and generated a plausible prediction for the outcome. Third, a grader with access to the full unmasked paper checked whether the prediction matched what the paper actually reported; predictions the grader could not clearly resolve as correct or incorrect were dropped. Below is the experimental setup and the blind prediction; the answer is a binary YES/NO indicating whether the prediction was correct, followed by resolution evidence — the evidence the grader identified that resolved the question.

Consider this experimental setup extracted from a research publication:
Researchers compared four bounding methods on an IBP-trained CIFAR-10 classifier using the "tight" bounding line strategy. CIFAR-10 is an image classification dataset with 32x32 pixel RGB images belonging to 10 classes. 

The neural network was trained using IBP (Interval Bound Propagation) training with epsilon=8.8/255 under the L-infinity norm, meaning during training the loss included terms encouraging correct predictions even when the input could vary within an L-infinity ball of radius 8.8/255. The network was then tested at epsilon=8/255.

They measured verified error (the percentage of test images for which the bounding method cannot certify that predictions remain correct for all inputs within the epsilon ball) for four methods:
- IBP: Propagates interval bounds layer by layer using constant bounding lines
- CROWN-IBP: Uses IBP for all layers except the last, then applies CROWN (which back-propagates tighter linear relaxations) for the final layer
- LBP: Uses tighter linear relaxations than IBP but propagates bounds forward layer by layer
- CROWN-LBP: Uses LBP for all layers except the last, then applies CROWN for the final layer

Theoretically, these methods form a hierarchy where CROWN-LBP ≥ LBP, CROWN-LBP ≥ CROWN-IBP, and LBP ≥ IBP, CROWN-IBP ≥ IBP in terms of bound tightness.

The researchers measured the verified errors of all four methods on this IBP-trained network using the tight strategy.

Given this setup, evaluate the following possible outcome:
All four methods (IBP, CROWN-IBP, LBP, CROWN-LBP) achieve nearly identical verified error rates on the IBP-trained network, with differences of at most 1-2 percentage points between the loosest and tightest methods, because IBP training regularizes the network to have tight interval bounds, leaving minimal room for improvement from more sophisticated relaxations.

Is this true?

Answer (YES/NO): YES